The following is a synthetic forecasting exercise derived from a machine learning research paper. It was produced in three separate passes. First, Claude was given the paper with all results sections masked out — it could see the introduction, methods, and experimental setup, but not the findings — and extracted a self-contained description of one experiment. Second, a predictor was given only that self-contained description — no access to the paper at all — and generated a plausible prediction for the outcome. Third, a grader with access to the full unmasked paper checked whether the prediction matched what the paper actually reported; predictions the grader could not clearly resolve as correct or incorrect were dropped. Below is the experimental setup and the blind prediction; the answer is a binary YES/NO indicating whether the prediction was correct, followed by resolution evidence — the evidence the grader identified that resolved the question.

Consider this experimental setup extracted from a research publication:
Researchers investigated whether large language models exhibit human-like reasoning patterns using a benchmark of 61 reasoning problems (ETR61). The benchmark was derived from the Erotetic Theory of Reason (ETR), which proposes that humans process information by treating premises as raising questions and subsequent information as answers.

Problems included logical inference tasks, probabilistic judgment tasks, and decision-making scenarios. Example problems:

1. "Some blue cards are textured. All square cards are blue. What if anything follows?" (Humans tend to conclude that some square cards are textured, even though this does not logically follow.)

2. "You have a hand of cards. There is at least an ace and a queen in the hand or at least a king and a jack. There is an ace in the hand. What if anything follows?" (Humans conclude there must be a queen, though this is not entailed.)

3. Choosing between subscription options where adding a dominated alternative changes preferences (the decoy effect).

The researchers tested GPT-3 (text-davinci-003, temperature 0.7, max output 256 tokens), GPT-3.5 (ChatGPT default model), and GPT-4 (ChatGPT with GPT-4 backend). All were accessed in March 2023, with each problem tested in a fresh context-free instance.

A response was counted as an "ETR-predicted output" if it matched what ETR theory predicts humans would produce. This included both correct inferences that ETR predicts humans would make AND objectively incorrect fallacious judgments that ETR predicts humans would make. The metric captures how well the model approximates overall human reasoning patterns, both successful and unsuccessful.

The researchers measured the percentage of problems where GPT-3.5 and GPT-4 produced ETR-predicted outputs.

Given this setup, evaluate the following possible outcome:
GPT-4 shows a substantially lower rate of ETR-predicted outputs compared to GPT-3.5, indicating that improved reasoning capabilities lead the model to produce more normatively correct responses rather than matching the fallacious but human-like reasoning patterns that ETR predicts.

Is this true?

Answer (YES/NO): NO